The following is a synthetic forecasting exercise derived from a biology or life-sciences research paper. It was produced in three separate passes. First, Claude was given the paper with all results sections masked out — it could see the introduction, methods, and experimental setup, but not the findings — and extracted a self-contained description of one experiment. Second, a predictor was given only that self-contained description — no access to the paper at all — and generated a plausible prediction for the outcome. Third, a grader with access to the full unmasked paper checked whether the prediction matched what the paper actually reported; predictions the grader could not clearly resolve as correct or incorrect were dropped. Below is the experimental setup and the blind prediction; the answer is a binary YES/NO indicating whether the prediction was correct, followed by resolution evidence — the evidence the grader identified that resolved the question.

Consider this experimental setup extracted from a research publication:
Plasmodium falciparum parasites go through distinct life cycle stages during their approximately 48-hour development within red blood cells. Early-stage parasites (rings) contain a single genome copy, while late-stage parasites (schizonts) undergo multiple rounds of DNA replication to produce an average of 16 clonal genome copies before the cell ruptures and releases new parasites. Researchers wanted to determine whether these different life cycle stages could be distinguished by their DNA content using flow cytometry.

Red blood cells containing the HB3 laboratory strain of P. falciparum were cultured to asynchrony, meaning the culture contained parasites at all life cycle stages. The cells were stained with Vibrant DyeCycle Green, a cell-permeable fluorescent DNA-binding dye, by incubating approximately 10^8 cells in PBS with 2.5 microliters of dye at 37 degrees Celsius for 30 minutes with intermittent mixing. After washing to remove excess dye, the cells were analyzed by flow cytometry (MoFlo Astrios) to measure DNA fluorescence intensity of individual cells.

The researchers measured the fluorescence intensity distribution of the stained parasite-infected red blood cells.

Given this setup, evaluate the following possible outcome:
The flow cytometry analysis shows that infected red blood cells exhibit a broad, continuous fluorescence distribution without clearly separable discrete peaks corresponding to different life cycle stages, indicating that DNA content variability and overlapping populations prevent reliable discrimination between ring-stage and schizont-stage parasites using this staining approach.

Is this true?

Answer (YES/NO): NO